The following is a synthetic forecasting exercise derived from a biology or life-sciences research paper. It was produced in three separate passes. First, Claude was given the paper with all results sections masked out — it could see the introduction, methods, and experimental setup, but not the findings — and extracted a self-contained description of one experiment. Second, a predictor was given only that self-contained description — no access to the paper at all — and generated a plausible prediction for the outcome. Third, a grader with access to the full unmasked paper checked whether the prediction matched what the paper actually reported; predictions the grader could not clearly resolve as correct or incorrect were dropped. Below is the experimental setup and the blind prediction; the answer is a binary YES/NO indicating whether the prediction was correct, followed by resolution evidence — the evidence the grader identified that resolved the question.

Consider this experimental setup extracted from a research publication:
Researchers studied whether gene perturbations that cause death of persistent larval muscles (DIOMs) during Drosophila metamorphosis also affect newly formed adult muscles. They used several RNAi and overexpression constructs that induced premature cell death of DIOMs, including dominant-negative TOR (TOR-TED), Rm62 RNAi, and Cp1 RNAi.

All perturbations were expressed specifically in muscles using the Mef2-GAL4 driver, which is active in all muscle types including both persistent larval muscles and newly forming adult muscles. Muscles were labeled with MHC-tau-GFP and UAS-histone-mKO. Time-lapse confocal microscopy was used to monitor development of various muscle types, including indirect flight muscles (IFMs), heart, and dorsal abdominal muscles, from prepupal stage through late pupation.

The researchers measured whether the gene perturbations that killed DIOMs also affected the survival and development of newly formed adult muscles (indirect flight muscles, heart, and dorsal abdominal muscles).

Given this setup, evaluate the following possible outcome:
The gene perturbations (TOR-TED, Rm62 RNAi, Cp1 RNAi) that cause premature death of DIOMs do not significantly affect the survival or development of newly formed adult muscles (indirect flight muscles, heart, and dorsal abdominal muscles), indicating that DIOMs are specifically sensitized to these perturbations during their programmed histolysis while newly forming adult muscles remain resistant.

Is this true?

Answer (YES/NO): YES